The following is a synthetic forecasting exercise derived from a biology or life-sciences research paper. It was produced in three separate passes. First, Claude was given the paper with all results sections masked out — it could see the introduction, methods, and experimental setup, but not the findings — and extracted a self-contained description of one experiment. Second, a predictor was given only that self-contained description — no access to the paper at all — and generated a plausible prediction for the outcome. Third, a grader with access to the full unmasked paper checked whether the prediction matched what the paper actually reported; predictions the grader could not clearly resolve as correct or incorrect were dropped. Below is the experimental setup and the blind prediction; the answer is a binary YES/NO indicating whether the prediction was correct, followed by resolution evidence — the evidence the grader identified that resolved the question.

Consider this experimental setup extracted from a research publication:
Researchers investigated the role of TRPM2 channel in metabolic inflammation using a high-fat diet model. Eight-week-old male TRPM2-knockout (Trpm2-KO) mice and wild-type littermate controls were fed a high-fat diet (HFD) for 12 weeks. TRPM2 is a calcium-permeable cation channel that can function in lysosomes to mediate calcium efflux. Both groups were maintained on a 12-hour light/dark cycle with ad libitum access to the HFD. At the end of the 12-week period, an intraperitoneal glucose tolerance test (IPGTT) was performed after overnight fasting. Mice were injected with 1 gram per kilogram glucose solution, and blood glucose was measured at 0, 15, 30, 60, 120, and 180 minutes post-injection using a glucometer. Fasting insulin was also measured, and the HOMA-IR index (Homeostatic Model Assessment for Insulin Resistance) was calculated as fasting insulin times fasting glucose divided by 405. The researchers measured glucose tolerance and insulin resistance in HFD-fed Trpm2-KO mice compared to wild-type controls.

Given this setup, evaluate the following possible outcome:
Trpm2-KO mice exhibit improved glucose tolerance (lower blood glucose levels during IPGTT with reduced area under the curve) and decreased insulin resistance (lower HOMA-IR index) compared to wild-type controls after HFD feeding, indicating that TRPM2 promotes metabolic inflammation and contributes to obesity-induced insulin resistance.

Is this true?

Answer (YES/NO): YES